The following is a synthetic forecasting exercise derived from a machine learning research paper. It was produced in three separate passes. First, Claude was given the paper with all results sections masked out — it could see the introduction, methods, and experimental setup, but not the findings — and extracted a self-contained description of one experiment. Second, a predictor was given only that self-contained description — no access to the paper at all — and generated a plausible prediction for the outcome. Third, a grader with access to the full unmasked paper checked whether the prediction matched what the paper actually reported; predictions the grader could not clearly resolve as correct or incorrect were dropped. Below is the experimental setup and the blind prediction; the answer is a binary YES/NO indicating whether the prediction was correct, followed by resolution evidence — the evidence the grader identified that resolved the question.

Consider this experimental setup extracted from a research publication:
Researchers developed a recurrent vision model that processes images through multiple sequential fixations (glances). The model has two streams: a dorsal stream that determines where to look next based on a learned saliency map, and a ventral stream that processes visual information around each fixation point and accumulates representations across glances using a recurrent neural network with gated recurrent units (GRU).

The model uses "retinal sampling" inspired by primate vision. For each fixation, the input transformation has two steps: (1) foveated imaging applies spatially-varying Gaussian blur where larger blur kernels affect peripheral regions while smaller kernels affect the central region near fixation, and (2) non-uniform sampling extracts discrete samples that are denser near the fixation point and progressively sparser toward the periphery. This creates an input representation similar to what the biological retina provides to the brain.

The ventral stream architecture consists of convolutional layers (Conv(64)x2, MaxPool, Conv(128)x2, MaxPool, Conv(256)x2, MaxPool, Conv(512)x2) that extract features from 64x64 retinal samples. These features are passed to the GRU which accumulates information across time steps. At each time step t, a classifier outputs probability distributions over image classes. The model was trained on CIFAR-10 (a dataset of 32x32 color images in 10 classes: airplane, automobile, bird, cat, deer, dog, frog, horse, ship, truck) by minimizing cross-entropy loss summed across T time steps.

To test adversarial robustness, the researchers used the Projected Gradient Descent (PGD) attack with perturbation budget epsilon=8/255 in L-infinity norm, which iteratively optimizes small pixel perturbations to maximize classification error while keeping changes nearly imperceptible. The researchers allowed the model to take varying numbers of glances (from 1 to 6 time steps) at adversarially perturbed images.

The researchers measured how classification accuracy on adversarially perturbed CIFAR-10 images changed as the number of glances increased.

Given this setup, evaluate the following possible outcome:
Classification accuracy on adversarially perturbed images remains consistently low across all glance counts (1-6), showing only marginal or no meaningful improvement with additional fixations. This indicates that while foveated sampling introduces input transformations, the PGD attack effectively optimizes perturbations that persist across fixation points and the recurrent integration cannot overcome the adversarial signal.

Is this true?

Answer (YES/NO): NO